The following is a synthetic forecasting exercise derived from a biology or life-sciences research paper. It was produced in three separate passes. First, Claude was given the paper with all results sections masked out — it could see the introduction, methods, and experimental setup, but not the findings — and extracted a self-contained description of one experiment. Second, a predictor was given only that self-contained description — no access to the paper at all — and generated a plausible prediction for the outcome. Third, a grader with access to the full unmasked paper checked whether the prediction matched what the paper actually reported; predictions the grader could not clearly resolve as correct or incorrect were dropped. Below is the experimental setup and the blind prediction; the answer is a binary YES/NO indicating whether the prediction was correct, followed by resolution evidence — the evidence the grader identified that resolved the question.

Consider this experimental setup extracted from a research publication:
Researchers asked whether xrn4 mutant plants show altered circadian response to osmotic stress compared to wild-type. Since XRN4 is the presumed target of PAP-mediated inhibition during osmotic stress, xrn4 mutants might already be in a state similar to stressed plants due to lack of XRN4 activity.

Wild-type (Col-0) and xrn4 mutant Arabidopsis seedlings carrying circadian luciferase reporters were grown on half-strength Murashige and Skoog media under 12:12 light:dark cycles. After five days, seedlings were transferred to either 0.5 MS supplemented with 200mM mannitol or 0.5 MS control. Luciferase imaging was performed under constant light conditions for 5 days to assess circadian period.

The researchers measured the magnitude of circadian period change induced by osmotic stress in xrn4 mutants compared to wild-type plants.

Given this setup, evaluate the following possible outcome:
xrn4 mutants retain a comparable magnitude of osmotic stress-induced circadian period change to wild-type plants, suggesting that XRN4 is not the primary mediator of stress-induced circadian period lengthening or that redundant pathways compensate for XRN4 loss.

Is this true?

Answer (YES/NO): NO